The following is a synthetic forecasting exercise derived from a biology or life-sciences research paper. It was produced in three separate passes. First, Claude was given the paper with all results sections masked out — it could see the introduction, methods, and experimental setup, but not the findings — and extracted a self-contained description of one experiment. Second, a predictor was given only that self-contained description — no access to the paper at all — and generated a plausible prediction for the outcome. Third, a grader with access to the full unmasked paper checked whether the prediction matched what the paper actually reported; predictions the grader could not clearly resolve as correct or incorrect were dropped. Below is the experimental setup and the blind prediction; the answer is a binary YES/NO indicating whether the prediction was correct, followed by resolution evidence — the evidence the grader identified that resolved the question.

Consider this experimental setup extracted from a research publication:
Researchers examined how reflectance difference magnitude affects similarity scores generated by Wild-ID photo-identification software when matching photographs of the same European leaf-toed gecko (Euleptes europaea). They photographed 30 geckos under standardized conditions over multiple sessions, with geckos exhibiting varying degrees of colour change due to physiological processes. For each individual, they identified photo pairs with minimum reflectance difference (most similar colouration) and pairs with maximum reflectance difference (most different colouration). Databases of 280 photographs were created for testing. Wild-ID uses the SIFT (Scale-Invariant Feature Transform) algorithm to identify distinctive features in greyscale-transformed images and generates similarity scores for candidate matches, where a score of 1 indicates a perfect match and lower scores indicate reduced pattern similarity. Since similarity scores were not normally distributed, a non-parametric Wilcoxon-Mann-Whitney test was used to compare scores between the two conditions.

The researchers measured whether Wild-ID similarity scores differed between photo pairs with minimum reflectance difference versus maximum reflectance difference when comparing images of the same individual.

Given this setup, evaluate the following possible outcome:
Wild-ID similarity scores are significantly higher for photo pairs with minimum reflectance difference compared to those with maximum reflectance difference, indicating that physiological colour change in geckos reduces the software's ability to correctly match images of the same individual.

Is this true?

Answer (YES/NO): NO